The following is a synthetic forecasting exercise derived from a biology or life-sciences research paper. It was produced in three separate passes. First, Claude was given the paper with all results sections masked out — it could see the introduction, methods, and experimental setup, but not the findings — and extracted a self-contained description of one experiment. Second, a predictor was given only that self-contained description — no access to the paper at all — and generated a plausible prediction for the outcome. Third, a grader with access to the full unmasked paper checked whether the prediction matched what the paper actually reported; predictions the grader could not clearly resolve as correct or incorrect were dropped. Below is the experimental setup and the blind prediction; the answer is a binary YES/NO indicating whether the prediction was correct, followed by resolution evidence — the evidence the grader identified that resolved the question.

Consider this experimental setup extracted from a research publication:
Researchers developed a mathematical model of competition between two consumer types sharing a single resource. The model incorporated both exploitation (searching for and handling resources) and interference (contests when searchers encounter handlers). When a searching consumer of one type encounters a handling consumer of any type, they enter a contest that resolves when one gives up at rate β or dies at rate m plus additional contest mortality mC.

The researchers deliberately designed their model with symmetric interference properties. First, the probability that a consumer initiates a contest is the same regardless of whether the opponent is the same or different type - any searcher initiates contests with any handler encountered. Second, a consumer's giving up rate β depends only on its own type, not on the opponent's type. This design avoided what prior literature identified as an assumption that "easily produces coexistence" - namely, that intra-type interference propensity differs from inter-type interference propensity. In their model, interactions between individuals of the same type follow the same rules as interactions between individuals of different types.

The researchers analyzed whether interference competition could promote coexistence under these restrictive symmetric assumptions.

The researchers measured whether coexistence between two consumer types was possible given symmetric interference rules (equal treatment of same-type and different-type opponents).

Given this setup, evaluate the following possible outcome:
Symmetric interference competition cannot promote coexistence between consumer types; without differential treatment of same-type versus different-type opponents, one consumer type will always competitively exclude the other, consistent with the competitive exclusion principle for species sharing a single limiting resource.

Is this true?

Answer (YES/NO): NO